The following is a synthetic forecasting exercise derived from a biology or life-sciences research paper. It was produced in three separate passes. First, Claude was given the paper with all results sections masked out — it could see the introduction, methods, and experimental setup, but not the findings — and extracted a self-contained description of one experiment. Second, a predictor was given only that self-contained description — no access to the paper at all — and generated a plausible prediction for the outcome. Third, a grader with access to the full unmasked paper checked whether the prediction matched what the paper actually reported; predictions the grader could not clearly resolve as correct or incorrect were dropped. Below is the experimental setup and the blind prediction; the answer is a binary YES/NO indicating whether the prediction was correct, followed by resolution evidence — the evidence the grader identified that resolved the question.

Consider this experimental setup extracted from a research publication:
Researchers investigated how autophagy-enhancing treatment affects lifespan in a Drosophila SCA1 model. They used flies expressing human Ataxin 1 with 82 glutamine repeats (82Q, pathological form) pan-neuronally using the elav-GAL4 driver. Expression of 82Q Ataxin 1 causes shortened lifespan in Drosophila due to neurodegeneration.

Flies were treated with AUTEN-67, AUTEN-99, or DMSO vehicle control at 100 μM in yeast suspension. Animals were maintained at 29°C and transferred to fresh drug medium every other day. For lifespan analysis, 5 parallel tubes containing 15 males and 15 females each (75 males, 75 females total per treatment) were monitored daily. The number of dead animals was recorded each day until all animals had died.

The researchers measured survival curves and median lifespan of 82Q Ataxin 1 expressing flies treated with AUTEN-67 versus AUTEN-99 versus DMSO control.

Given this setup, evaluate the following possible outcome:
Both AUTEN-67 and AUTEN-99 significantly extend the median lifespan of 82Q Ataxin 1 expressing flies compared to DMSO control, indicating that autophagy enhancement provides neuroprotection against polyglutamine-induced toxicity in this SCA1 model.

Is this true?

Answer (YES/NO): NO